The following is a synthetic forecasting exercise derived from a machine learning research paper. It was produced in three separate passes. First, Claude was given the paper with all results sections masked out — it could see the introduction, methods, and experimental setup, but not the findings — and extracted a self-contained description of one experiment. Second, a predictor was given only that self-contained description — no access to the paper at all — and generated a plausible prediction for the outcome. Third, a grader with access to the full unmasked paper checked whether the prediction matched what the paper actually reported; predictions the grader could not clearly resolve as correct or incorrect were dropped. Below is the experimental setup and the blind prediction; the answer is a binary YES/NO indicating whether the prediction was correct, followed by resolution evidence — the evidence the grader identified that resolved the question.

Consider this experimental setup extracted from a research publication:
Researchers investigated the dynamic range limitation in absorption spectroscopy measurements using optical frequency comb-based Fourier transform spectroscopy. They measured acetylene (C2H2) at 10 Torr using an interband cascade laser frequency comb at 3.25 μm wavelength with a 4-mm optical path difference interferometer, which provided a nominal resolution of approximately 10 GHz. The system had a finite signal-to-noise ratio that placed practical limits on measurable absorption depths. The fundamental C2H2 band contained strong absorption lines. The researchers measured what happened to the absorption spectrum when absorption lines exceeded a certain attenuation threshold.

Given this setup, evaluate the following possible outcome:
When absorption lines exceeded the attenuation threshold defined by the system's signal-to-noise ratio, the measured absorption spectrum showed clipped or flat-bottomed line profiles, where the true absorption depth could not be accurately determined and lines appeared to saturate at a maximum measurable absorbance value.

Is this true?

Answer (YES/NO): YES